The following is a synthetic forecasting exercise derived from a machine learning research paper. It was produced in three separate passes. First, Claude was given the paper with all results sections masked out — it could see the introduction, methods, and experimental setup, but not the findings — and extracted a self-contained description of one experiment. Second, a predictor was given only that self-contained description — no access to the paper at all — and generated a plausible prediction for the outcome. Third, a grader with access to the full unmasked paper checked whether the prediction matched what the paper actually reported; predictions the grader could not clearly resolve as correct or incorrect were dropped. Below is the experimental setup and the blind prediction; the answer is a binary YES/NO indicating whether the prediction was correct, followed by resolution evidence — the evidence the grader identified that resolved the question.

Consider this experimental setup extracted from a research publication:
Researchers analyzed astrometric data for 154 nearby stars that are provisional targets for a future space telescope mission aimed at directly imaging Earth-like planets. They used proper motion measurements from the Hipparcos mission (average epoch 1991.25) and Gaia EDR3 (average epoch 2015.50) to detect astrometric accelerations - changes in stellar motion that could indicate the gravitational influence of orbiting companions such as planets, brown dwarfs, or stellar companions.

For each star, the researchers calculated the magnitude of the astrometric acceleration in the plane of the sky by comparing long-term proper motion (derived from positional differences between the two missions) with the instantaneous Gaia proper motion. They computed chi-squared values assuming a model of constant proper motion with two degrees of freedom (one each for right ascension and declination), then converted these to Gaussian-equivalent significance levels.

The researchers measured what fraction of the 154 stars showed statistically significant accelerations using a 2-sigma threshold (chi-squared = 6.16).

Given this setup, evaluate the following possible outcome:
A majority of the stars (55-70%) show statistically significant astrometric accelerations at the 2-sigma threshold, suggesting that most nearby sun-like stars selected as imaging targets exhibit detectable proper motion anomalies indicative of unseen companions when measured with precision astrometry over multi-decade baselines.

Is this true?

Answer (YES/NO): NO